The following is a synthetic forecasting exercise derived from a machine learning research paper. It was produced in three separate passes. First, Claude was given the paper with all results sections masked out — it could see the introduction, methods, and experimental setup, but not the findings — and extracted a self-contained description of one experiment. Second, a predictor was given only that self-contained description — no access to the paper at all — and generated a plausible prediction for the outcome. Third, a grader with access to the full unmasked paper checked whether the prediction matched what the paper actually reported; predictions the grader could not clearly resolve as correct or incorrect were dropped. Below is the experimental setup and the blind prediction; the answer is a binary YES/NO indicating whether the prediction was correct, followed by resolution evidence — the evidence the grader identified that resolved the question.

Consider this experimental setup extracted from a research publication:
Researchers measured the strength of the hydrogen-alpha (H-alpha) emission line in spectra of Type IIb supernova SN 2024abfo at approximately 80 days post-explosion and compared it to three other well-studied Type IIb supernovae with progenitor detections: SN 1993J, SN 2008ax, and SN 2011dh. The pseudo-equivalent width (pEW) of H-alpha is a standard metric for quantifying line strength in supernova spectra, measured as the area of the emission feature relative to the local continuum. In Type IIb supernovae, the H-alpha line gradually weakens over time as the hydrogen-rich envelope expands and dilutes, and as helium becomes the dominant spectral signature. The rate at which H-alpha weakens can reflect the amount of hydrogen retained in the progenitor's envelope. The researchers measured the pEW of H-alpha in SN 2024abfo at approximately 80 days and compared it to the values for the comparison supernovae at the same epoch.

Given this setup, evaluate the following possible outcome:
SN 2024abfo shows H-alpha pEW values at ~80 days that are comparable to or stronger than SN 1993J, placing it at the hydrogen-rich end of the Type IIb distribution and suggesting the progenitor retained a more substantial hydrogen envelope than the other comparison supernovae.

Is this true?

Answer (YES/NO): NO